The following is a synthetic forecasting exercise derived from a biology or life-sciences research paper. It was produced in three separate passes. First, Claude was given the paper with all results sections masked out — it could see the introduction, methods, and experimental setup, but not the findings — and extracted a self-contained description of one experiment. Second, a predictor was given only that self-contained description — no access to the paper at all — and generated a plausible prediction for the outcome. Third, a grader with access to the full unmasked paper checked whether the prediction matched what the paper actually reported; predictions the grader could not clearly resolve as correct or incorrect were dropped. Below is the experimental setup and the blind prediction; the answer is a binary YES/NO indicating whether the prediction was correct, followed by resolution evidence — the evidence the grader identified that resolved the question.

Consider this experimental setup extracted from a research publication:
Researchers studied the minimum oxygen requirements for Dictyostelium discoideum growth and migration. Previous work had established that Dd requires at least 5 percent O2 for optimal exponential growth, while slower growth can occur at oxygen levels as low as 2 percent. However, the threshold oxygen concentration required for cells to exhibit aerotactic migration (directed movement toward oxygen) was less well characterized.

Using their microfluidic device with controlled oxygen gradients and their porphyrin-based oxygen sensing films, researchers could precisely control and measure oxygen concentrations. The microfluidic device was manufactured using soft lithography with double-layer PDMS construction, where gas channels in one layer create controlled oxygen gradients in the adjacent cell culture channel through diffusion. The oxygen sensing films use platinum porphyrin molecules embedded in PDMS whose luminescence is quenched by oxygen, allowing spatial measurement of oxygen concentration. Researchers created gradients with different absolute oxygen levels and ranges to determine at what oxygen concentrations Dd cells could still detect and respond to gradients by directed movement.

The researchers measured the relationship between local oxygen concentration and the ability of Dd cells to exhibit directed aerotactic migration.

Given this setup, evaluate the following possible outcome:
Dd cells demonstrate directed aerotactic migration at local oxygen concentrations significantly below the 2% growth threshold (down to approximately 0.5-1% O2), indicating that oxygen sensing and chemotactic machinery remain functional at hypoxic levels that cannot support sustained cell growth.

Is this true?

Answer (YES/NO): YES